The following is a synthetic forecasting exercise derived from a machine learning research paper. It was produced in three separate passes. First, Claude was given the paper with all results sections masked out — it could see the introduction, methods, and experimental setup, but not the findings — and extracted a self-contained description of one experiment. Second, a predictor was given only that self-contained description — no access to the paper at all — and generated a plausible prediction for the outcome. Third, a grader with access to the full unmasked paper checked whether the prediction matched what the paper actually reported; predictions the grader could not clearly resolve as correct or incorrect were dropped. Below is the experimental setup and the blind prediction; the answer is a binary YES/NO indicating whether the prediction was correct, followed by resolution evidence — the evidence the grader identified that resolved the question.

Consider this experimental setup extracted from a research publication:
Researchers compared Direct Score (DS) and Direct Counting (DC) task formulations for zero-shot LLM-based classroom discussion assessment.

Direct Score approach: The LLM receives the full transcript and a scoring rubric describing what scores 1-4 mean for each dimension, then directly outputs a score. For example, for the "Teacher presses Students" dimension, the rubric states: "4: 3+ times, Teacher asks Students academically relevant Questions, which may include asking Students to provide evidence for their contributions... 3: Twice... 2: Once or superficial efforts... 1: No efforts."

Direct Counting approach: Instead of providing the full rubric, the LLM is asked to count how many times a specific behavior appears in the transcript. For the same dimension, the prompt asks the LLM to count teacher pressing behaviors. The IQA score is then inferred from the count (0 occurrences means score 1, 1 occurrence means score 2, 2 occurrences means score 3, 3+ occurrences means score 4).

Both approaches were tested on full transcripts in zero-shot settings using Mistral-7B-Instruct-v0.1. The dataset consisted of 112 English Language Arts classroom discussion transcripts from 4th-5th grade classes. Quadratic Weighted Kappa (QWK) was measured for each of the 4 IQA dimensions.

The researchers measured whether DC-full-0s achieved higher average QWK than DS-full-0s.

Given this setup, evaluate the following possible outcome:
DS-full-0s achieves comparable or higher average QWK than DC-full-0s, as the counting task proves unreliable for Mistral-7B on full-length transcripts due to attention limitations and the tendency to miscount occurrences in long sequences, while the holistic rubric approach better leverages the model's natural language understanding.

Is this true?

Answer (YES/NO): NO